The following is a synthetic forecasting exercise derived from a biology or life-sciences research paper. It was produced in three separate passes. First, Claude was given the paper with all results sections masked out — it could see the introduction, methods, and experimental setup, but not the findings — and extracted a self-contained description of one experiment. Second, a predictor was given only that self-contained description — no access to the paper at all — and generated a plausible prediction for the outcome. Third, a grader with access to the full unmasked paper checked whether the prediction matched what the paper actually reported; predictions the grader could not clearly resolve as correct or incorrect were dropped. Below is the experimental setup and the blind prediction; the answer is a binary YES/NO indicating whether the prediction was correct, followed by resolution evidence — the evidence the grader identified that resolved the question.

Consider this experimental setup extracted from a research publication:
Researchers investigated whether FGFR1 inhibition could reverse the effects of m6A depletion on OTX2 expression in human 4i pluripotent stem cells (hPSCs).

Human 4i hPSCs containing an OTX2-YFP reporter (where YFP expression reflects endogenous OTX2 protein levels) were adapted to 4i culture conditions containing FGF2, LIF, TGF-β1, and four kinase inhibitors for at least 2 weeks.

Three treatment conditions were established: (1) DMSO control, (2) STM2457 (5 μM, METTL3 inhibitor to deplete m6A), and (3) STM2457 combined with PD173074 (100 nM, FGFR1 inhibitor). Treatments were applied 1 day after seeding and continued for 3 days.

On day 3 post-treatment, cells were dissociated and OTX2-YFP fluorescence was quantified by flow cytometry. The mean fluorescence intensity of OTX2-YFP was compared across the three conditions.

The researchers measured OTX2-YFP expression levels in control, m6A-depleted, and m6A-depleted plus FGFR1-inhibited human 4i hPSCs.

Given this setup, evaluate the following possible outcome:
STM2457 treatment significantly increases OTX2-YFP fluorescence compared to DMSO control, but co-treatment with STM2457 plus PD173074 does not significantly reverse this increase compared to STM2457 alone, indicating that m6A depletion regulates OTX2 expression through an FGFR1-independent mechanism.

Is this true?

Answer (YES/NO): NO